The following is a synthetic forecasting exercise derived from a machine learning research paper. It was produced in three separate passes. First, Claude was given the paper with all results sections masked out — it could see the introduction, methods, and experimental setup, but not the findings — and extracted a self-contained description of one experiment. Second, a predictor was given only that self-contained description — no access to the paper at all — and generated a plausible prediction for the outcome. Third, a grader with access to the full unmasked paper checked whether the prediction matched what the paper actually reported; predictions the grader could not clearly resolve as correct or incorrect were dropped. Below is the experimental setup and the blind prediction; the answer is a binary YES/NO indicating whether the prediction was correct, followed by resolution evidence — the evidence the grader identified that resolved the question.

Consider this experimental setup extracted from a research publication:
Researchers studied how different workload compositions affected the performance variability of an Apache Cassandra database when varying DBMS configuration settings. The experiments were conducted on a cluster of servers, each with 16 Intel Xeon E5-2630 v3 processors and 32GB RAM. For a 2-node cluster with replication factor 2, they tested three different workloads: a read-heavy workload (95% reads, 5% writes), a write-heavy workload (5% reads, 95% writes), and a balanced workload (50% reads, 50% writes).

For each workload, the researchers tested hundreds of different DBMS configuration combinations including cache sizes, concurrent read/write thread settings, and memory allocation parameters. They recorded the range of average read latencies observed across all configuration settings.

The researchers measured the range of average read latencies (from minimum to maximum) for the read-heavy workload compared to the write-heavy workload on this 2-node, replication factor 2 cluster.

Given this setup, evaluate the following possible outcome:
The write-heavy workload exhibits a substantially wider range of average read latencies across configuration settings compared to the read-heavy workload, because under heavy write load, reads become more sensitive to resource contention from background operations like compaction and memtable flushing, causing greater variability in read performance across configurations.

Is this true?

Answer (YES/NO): NO